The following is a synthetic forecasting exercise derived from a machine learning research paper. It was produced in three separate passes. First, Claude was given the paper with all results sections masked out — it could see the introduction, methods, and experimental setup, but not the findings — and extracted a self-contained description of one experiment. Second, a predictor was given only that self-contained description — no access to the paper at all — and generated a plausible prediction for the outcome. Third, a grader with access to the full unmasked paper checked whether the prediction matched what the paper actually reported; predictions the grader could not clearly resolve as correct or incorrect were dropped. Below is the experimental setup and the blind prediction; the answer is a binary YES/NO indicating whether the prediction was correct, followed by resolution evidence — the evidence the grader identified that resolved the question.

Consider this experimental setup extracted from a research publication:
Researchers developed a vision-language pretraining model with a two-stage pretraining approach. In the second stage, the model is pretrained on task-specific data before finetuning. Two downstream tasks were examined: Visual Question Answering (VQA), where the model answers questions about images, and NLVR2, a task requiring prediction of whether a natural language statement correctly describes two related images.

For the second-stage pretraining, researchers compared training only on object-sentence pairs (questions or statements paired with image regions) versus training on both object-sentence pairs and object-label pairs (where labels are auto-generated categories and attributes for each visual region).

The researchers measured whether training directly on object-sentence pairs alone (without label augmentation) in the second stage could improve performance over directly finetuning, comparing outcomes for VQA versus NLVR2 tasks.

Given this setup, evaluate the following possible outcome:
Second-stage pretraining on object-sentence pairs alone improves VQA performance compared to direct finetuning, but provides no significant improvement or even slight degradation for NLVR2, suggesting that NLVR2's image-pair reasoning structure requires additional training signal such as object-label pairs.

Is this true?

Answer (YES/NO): YES